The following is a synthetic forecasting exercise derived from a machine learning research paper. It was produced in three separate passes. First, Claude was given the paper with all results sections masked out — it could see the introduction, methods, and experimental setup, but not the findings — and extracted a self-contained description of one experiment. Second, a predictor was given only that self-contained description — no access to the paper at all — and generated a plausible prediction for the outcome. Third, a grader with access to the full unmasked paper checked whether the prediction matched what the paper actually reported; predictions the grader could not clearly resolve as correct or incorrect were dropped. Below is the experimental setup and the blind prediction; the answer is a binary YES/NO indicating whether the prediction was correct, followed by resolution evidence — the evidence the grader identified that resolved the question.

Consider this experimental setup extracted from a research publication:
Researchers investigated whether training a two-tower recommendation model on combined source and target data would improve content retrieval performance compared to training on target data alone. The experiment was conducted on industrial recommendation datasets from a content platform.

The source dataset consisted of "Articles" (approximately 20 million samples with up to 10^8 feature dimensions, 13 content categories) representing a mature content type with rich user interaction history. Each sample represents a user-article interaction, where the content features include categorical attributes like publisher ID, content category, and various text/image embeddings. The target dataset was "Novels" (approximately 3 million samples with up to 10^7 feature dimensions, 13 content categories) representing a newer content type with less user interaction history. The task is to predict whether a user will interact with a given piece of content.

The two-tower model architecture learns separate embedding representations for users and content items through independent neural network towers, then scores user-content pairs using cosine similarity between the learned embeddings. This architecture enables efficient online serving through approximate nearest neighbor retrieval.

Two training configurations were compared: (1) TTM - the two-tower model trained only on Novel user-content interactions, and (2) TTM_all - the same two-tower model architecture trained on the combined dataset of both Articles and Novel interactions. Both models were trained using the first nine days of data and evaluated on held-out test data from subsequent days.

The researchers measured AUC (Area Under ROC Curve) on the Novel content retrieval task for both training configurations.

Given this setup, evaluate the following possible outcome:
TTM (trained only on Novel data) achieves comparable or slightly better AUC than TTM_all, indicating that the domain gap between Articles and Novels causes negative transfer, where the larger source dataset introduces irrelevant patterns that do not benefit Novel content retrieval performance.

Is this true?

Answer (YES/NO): YES